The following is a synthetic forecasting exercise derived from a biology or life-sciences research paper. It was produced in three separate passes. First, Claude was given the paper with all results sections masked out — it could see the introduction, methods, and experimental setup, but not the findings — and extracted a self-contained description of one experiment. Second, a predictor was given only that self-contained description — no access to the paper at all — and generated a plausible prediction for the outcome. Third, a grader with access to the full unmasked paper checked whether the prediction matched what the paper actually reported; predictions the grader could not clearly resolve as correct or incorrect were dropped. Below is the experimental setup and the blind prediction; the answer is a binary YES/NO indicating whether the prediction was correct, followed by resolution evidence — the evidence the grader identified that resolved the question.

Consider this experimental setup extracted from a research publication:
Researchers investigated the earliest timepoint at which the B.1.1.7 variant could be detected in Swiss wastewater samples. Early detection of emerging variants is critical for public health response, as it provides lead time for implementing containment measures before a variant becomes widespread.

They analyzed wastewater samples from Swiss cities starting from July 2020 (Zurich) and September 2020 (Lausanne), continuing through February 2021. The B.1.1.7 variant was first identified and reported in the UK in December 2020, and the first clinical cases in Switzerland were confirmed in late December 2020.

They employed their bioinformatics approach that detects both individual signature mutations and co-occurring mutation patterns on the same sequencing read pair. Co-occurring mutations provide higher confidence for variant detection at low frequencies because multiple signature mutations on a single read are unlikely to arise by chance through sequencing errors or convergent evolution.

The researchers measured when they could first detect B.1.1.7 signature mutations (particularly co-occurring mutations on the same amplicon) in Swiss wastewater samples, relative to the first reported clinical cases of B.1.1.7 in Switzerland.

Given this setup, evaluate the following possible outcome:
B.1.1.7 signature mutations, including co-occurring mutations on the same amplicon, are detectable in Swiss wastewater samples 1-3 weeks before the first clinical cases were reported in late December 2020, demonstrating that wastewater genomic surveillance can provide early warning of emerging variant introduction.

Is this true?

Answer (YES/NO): NO